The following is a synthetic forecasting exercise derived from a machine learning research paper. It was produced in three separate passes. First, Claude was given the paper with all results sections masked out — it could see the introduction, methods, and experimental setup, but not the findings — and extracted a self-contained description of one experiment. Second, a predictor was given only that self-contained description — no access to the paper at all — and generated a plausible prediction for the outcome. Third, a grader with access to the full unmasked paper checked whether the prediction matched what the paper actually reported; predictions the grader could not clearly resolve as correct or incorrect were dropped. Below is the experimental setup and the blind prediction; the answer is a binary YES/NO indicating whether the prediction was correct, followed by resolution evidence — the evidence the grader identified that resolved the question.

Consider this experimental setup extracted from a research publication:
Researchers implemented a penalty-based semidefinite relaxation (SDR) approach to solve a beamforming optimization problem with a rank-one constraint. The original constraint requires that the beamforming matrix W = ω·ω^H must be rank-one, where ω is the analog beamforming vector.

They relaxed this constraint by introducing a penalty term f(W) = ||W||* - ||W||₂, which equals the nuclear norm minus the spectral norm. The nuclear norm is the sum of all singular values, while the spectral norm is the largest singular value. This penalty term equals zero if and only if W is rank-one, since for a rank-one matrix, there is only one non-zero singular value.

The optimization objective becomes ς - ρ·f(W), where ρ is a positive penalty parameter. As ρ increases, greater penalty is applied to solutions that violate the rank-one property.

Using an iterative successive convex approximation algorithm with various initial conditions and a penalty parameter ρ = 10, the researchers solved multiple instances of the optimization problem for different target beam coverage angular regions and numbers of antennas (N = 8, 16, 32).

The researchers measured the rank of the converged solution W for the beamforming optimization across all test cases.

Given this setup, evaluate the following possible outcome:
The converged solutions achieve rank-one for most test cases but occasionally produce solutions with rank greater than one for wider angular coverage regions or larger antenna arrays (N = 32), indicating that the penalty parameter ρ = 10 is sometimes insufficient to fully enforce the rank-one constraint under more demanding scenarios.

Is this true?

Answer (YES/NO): NO